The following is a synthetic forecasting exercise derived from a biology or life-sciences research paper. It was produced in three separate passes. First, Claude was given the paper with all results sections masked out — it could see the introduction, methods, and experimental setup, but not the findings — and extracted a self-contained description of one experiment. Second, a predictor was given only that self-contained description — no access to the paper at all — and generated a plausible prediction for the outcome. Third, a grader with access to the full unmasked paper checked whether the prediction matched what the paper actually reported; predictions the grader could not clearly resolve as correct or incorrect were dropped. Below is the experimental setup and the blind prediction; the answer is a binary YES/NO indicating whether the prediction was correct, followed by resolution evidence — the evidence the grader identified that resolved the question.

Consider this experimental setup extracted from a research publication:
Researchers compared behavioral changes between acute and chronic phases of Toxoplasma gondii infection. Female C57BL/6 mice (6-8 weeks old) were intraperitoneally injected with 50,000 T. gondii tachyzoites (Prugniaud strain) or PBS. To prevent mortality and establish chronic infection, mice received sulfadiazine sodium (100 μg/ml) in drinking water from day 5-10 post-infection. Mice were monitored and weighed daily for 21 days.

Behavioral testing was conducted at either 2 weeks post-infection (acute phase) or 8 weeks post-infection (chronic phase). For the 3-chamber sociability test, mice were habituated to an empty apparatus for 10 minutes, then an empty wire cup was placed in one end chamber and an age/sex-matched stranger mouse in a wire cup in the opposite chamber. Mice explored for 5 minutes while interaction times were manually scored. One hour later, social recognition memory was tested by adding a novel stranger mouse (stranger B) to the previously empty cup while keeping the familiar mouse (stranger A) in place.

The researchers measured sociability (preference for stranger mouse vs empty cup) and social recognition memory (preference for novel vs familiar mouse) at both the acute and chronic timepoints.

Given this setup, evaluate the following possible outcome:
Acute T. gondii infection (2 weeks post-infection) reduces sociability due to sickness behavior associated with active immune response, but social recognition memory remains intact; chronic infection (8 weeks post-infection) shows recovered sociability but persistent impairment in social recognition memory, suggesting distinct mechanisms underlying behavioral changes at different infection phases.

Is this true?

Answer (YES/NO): NO